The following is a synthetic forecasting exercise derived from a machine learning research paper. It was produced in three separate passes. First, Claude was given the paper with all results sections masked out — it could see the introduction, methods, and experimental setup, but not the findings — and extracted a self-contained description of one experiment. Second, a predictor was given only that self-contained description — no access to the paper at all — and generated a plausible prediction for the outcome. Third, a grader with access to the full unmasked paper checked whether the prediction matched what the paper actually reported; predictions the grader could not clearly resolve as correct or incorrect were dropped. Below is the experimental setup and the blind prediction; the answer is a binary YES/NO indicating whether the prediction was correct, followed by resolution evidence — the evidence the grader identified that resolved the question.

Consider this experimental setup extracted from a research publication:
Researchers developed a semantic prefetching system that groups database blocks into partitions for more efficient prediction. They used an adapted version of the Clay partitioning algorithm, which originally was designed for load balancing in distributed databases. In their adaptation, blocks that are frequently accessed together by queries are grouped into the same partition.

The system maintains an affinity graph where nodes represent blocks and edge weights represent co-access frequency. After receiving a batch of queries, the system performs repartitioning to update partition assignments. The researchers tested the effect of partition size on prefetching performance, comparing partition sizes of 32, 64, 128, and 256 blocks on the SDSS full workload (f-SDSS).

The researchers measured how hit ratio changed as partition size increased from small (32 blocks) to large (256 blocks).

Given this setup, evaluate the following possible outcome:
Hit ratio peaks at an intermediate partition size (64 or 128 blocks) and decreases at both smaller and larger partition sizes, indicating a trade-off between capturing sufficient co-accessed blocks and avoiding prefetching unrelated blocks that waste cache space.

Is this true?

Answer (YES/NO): NO